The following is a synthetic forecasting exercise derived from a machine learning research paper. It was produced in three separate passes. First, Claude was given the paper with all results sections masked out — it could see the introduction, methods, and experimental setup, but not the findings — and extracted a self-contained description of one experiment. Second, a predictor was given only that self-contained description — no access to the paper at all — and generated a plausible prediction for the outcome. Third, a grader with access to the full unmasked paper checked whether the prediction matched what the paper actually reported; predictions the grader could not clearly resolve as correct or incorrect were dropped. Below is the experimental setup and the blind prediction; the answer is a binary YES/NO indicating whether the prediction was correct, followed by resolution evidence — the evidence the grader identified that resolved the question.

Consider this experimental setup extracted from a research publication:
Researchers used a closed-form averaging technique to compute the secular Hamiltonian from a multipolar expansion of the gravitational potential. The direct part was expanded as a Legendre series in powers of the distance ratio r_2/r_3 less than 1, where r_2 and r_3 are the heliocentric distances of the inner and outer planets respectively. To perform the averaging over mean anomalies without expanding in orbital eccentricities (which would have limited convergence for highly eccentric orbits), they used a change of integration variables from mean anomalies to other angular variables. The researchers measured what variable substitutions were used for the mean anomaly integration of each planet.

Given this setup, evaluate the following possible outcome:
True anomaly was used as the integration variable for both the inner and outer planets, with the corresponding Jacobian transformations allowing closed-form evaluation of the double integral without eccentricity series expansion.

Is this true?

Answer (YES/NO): NO